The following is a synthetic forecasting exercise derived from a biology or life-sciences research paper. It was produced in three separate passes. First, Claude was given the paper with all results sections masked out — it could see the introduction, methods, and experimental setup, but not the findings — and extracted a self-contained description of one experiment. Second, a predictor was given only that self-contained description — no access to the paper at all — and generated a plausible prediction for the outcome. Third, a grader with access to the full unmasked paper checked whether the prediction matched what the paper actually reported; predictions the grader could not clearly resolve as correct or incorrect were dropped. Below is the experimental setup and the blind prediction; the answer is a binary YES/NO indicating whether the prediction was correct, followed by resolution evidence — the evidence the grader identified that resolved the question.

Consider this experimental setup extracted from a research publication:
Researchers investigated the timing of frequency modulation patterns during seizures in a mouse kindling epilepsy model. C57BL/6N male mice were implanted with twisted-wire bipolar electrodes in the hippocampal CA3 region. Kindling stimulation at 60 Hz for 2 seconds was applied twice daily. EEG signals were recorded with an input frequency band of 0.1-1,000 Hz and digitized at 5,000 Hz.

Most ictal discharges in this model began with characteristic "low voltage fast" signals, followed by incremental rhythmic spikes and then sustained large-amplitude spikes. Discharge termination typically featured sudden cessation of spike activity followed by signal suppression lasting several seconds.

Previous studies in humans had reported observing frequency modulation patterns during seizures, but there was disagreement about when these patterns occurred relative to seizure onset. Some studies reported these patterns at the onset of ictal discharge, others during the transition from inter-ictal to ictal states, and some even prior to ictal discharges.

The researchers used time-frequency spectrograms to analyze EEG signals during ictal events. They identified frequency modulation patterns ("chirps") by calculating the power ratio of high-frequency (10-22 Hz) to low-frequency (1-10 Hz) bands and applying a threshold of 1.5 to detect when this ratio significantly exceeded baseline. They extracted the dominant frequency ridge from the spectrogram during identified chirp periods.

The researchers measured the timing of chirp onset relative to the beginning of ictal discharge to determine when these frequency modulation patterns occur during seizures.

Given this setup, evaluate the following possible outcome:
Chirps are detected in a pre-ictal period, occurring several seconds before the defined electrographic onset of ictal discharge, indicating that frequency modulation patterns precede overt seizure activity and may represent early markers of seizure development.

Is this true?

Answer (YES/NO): NO